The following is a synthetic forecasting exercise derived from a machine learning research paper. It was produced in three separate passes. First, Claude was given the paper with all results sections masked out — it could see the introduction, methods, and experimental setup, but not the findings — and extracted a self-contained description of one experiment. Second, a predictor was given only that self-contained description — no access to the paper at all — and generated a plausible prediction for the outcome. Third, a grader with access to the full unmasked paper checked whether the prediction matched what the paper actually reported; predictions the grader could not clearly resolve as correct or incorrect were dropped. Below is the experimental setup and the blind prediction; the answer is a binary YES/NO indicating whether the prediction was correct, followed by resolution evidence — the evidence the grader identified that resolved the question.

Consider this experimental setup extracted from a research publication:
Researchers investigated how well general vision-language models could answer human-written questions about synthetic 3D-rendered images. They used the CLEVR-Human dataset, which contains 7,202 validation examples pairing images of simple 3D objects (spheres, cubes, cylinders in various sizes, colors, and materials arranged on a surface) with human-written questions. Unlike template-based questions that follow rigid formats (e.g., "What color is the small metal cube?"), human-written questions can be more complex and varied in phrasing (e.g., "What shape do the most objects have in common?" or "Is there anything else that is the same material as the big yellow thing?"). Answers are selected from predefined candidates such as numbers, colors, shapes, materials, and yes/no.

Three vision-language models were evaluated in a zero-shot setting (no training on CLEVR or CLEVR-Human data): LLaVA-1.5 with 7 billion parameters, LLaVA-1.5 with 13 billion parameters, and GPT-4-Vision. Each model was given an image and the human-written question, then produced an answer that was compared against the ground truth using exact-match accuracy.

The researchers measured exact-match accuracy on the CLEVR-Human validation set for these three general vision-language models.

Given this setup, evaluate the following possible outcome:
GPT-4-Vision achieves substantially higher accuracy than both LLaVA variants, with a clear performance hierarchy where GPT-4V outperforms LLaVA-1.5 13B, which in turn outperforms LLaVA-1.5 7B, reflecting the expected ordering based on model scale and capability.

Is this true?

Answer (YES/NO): YES